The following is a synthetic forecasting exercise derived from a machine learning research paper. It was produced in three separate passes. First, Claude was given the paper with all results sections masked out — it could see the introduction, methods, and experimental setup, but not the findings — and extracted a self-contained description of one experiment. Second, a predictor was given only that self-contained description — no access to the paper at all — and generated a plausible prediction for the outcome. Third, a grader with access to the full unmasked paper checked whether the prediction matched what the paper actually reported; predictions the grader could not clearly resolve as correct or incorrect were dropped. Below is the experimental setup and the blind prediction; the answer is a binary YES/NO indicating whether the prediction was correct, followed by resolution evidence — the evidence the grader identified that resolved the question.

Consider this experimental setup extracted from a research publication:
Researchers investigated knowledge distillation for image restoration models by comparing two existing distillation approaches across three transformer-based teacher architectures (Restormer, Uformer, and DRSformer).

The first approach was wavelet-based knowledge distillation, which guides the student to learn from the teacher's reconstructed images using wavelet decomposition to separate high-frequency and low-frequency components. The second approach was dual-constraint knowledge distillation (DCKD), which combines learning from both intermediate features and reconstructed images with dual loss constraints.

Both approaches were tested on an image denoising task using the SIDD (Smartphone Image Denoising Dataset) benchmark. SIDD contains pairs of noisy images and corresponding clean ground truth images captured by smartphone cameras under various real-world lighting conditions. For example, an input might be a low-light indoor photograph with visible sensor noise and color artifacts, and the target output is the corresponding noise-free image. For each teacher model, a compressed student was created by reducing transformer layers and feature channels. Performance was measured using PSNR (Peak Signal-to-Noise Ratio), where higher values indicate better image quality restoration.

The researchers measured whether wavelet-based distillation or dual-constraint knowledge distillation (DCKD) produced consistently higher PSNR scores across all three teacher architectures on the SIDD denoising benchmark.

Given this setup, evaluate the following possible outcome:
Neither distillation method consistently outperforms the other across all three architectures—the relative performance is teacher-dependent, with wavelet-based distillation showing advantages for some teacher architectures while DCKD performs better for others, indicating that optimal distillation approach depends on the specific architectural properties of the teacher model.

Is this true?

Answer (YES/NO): NO